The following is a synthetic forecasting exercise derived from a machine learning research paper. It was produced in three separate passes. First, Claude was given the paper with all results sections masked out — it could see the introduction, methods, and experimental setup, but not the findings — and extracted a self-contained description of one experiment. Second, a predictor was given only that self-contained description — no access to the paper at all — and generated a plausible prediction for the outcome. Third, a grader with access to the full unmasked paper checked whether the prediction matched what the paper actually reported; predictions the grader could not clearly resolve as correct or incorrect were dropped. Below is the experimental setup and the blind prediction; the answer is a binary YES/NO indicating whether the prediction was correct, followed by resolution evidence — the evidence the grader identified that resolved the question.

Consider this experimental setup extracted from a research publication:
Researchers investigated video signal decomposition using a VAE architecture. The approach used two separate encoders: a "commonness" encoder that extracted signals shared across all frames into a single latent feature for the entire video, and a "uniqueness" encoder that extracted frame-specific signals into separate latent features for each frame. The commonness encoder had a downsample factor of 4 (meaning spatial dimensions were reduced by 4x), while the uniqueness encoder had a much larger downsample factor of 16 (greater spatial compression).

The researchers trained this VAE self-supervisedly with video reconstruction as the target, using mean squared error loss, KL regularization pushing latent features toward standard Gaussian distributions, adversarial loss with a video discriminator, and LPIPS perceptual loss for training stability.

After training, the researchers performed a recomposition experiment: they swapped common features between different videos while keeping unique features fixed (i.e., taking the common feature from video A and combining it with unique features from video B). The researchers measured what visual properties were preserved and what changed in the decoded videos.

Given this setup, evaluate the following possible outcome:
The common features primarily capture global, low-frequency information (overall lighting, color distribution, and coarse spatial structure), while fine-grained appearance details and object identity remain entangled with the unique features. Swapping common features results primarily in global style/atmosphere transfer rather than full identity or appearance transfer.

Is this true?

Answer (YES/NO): NO